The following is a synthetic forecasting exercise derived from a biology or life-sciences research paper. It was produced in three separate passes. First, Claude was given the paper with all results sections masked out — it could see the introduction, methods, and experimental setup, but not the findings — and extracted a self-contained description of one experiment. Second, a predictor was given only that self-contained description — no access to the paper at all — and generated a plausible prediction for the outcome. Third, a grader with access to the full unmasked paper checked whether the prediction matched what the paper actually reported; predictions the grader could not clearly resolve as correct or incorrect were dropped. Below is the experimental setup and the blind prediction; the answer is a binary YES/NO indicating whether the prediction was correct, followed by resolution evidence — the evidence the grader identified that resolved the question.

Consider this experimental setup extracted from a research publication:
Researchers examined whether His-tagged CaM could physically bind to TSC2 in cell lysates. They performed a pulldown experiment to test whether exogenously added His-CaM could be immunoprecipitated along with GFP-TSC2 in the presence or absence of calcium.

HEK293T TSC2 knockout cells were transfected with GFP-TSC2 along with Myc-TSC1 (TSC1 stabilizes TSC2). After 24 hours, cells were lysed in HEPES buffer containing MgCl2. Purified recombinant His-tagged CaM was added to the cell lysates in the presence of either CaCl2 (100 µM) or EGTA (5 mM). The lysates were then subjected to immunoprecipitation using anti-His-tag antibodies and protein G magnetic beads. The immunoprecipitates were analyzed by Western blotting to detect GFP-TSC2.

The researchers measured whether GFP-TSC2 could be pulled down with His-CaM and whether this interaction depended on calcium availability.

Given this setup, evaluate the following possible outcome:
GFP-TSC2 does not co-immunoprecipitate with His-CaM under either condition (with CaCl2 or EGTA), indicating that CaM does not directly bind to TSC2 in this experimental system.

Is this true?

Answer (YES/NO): NO